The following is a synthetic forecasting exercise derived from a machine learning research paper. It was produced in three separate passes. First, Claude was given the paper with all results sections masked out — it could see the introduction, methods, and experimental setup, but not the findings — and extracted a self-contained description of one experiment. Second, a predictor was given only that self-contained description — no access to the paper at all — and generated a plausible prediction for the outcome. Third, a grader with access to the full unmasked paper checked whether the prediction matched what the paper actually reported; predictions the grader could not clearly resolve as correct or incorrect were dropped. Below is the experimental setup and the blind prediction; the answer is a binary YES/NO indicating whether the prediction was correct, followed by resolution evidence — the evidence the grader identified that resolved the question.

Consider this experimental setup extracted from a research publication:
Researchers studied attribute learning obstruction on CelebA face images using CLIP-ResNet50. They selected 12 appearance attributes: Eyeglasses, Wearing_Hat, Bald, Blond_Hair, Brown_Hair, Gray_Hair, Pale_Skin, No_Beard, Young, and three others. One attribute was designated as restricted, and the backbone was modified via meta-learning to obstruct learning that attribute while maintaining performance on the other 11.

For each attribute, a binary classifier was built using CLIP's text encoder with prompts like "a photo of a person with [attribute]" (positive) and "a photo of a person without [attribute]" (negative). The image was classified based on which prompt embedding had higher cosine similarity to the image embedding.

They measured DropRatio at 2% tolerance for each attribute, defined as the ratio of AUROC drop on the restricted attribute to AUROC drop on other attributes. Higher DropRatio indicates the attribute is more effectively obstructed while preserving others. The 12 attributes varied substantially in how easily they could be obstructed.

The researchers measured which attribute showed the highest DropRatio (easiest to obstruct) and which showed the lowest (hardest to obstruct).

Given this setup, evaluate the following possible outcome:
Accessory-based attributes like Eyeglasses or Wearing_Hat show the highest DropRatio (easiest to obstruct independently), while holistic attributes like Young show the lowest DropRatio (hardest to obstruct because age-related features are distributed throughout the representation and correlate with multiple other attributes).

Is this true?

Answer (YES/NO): NO